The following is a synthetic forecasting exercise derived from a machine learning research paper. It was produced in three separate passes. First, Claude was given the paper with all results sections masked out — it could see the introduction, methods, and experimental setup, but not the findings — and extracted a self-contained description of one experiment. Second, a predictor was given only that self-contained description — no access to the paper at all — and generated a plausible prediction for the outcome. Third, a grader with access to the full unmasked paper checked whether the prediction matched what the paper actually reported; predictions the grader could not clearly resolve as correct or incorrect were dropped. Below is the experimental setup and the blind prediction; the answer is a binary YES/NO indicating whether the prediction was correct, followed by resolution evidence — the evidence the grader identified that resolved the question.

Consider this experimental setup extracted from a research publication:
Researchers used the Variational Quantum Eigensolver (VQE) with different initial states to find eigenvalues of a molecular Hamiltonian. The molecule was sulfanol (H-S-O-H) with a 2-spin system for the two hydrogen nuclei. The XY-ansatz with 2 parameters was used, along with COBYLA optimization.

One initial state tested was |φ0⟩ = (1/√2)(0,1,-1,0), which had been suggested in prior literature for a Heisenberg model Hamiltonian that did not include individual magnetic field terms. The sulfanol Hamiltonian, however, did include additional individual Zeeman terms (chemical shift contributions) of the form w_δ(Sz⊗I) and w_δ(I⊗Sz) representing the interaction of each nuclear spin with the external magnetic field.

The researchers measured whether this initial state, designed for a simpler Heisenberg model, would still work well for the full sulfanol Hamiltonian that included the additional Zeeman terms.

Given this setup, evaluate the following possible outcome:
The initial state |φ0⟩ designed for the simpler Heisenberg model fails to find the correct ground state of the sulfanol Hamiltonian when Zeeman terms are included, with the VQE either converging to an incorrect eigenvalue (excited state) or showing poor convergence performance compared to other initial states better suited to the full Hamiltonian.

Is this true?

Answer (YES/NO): NO